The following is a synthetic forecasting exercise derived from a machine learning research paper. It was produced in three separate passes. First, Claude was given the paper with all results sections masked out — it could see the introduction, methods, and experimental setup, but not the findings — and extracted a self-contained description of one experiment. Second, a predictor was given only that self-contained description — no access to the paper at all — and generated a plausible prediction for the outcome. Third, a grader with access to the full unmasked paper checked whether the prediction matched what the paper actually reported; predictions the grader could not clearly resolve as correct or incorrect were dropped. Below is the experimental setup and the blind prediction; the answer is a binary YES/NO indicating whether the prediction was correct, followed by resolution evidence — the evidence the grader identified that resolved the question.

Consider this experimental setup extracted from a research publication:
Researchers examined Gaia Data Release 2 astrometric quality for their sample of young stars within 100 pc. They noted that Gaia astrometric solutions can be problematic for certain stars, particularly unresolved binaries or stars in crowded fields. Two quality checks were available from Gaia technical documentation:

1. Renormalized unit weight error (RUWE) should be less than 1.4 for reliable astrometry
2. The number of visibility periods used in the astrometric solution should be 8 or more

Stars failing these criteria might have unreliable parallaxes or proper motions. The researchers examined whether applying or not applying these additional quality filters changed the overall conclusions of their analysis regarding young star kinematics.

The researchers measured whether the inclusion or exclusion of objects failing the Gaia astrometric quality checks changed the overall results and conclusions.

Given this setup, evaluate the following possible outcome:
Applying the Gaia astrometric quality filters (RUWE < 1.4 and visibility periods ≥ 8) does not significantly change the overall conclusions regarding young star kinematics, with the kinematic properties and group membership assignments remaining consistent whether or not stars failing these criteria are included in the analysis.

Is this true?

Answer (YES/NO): YES